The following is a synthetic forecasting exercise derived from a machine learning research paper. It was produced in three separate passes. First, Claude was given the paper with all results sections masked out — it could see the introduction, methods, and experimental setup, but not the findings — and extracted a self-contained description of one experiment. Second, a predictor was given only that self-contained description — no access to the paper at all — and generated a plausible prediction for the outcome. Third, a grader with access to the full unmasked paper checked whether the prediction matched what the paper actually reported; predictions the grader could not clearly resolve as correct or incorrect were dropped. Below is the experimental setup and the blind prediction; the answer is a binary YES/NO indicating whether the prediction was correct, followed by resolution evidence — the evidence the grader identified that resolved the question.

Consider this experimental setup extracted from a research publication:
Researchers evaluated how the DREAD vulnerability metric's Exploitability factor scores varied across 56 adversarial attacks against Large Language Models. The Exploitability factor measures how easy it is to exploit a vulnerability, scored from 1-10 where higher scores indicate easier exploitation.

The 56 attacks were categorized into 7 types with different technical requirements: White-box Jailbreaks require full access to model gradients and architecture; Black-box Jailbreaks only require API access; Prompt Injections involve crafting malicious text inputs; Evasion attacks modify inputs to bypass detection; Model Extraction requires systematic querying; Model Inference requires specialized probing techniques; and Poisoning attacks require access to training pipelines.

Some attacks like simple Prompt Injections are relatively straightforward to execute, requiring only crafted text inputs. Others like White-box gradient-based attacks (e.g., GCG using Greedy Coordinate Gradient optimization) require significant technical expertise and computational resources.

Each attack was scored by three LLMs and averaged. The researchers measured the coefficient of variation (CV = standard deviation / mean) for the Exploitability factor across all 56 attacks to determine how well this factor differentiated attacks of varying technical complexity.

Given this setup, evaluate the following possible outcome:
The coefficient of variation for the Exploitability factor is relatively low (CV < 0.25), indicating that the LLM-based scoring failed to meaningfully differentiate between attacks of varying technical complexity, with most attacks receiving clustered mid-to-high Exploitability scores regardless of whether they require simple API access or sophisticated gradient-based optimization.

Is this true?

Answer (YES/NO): YES